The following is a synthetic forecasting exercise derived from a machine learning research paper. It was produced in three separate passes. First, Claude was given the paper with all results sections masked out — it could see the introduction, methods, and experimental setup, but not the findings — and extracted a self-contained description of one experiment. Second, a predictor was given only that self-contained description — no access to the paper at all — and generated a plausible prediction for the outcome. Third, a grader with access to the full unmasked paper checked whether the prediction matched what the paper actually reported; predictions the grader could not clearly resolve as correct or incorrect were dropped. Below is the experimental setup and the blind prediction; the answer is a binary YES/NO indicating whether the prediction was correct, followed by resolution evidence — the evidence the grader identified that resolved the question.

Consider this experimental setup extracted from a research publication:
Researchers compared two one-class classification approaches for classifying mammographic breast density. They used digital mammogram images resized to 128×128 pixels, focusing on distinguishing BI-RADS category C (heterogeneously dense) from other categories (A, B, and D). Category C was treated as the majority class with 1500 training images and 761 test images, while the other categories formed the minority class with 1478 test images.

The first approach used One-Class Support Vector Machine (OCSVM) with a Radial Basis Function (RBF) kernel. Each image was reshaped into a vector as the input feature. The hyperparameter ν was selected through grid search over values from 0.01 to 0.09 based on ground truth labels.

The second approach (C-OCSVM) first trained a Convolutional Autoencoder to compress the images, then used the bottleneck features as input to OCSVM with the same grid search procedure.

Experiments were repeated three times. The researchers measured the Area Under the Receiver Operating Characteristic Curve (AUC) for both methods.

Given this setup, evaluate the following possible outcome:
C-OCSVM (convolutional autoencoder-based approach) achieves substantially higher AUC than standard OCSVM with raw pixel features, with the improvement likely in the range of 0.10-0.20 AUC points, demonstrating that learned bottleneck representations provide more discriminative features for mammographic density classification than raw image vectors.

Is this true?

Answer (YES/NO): NO